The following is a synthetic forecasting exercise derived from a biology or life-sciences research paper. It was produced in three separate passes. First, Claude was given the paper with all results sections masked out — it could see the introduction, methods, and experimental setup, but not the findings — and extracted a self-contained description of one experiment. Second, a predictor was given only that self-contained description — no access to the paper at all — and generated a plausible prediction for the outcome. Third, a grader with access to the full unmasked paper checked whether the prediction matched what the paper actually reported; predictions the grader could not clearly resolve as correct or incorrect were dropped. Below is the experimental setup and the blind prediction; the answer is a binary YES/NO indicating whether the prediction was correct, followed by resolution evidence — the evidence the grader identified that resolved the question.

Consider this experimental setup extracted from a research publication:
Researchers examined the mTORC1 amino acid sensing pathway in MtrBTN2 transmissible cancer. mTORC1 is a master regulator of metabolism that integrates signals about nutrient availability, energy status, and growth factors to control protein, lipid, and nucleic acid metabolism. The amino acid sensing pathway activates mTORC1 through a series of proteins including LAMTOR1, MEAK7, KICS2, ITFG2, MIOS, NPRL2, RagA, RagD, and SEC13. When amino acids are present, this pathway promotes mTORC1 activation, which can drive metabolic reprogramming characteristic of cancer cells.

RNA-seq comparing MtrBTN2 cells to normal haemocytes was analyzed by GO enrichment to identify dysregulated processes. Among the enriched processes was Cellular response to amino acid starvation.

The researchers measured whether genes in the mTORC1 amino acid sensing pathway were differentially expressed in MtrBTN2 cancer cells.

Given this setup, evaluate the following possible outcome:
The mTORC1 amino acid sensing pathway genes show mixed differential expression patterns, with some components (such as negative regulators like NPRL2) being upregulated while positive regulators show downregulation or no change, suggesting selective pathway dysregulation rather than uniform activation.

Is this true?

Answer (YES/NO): NO